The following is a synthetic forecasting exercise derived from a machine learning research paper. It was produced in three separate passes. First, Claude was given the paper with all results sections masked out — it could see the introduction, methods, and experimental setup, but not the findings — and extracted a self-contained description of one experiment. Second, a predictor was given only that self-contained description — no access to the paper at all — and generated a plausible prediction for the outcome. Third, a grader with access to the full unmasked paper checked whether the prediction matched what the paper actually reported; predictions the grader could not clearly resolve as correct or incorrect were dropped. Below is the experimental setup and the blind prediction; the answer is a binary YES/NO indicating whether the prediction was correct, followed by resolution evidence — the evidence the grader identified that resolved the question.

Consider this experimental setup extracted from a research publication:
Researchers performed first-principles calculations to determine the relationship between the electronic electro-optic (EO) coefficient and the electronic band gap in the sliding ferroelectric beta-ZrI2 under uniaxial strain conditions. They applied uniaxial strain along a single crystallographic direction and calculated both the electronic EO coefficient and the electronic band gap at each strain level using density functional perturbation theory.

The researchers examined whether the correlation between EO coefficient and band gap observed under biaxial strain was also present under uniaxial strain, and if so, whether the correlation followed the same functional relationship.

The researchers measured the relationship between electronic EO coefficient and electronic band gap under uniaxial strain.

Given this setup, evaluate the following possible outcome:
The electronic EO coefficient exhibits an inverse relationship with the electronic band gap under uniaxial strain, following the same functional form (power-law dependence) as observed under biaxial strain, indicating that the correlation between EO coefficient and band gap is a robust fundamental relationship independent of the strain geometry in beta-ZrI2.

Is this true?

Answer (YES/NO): NO